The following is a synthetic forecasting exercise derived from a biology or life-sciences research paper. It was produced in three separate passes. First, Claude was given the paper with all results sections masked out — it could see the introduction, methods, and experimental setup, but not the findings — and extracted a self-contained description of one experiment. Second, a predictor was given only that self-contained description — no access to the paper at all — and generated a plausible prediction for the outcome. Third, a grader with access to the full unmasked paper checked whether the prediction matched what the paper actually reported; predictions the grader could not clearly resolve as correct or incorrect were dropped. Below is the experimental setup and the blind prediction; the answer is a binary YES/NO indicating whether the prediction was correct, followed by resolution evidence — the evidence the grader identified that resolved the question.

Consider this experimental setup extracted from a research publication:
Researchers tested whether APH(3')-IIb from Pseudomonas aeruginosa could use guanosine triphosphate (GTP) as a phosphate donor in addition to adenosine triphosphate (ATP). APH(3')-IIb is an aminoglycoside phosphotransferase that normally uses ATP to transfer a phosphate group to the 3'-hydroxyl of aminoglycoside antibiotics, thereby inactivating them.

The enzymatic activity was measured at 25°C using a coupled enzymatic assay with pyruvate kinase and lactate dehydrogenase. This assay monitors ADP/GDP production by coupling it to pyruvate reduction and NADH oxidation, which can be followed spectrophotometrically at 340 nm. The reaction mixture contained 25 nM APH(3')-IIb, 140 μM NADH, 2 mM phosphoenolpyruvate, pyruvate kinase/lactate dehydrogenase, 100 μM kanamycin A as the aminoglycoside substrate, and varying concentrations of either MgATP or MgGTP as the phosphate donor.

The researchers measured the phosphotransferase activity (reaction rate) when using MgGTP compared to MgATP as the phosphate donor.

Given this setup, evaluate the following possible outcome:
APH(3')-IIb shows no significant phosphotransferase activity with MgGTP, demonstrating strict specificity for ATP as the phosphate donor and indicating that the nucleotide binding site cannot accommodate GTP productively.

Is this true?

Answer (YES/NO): NO